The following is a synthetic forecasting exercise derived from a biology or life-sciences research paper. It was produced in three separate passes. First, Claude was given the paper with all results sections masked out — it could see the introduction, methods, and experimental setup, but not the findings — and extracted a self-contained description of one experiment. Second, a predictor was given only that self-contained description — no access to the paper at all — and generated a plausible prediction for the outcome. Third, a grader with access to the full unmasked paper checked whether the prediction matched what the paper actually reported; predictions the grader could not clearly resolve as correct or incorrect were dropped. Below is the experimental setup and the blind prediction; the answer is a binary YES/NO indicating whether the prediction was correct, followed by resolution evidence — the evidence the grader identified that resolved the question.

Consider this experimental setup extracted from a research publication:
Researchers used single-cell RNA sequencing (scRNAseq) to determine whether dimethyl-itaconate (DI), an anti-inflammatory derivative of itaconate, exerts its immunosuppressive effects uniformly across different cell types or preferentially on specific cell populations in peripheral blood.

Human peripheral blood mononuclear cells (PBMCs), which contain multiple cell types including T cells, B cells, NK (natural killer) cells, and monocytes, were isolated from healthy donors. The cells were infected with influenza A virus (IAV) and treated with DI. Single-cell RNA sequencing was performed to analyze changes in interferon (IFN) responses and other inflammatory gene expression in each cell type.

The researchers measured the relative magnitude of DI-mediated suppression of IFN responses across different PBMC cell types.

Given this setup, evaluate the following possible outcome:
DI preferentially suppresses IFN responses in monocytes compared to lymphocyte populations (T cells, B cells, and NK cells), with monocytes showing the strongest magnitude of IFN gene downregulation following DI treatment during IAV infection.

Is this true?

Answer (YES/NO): YES